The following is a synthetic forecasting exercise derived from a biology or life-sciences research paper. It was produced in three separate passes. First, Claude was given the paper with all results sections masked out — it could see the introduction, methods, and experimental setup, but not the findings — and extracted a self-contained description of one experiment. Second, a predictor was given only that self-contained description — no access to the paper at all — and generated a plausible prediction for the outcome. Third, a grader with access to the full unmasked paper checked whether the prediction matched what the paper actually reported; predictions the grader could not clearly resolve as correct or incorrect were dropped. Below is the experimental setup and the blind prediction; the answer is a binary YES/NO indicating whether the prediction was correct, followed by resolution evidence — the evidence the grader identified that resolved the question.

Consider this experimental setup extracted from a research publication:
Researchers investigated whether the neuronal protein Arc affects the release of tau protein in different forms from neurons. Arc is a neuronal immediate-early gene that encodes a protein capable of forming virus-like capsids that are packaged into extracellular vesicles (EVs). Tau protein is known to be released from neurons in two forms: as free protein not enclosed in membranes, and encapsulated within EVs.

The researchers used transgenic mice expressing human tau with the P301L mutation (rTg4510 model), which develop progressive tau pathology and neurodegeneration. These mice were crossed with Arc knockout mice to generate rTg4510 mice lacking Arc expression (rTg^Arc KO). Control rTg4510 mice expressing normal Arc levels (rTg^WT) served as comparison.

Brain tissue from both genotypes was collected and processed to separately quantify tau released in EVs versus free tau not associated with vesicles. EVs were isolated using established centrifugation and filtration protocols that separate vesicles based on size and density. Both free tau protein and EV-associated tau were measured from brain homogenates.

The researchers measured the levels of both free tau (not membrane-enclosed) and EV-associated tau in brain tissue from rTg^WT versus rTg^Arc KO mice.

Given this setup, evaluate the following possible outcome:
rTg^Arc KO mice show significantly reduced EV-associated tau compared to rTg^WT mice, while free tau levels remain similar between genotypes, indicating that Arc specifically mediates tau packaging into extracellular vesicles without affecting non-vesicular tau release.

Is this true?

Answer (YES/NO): YES